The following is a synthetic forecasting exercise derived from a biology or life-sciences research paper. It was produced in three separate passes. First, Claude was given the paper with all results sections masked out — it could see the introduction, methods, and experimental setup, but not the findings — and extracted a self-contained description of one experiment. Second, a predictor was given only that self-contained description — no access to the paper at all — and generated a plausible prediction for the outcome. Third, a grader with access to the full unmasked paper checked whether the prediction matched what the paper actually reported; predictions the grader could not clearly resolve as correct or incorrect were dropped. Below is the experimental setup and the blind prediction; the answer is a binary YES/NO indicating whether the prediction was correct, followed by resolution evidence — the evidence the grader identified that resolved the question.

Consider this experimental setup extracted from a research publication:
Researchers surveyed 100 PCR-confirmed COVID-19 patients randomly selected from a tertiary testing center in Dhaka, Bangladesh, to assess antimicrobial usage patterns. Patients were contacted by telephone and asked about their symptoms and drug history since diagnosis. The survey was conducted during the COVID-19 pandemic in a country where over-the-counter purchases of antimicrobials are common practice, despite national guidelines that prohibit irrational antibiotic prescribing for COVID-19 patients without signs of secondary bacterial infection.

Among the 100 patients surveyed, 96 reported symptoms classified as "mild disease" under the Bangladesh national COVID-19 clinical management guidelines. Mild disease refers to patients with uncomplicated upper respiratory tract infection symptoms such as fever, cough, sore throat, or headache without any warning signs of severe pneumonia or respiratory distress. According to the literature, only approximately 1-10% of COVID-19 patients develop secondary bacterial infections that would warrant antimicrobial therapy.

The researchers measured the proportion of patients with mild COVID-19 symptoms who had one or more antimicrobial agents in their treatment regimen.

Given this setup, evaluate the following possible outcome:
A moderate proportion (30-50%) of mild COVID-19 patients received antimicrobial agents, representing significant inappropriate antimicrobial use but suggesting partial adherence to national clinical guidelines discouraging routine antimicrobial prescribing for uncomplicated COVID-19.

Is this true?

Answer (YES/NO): NO